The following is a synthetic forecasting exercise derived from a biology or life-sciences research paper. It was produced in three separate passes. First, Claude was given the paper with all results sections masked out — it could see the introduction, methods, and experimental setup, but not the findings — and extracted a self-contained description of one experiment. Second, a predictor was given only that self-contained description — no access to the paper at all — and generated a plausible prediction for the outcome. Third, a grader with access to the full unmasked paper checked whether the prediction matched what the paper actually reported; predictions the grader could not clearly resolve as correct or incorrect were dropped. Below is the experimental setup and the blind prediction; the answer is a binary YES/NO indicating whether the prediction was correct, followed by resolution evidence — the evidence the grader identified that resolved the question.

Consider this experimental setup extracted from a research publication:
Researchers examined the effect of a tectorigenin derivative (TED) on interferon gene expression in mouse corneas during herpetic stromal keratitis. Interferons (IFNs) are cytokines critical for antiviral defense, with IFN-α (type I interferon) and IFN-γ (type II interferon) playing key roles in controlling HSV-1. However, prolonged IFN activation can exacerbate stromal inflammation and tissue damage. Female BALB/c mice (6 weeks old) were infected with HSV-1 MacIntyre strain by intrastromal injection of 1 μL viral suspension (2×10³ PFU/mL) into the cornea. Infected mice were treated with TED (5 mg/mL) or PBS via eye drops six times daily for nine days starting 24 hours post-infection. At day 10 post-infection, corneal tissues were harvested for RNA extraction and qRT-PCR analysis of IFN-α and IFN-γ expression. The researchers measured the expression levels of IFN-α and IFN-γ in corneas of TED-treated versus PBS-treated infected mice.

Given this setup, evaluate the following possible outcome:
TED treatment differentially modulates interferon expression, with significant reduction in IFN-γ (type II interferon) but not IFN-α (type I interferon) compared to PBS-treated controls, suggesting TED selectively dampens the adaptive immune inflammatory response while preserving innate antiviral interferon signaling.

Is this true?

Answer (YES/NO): NO